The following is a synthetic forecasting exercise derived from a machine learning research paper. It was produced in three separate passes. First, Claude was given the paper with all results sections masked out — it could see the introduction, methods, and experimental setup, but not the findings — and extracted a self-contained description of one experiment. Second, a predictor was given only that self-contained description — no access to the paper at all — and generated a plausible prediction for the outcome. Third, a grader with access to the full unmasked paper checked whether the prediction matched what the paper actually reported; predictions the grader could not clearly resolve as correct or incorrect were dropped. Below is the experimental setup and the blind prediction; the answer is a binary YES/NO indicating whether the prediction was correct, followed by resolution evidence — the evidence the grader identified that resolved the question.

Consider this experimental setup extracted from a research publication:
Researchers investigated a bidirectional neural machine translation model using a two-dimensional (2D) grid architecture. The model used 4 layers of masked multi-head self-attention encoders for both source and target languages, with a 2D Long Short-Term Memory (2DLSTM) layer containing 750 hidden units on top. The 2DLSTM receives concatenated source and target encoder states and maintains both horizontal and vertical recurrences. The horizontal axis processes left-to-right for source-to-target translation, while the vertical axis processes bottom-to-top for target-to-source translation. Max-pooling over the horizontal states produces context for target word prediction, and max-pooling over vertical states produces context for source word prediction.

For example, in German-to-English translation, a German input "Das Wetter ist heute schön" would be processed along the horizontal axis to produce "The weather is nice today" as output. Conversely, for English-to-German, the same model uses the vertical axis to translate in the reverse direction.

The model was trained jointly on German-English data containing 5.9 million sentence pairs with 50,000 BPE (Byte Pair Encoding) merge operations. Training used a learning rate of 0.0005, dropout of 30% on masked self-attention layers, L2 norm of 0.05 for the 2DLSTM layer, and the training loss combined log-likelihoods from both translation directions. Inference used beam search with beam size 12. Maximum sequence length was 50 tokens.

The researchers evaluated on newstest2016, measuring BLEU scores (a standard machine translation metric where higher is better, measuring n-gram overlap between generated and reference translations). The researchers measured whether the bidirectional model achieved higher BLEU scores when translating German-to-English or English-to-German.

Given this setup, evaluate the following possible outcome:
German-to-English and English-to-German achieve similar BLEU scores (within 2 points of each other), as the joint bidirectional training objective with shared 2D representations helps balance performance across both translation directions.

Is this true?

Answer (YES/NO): NO